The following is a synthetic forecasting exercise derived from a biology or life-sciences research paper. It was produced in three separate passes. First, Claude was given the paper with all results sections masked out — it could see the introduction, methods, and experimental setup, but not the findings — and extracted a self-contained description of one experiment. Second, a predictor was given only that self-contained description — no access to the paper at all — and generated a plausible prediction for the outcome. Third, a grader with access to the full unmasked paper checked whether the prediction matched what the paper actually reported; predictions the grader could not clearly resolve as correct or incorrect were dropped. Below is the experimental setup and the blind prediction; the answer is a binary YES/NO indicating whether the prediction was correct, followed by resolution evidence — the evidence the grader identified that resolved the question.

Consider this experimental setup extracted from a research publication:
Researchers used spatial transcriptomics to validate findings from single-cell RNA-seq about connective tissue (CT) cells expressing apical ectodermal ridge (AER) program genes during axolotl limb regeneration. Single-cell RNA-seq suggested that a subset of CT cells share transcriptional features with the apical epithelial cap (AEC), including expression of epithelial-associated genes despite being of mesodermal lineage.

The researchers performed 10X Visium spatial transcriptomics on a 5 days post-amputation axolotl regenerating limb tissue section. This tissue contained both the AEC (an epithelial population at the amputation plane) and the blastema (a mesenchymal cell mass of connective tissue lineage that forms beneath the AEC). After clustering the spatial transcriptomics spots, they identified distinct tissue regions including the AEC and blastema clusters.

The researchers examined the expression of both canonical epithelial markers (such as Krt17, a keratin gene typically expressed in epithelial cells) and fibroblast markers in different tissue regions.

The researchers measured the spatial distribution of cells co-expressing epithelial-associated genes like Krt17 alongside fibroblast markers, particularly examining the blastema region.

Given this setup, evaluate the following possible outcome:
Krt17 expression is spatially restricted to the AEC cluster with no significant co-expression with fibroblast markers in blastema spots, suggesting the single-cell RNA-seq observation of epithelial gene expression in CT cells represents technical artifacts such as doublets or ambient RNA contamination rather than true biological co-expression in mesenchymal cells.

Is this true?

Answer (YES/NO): NO